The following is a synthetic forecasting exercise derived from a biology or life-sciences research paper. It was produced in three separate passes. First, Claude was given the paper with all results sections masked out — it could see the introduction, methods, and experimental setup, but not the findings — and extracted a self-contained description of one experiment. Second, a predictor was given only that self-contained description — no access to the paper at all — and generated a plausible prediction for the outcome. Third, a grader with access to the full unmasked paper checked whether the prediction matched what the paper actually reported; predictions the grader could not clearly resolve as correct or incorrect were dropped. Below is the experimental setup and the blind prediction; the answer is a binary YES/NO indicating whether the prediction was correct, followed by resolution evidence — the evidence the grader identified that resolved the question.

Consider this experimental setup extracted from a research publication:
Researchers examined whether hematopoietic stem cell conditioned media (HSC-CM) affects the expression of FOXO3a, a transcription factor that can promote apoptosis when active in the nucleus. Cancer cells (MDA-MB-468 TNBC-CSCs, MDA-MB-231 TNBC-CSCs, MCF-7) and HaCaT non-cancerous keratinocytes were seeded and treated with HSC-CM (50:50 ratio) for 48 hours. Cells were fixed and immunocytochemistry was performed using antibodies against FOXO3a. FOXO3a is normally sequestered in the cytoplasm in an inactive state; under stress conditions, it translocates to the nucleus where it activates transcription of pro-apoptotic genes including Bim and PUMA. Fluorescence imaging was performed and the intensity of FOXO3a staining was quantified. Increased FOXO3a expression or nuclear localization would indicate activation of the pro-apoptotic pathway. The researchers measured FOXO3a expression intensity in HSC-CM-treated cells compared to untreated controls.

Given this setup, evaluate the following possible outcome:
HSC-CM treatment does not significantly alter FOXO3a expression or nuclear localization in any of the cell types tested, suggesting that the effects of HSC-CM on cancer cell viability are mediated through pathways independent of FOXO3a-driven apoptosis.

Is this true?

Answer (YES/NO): NO